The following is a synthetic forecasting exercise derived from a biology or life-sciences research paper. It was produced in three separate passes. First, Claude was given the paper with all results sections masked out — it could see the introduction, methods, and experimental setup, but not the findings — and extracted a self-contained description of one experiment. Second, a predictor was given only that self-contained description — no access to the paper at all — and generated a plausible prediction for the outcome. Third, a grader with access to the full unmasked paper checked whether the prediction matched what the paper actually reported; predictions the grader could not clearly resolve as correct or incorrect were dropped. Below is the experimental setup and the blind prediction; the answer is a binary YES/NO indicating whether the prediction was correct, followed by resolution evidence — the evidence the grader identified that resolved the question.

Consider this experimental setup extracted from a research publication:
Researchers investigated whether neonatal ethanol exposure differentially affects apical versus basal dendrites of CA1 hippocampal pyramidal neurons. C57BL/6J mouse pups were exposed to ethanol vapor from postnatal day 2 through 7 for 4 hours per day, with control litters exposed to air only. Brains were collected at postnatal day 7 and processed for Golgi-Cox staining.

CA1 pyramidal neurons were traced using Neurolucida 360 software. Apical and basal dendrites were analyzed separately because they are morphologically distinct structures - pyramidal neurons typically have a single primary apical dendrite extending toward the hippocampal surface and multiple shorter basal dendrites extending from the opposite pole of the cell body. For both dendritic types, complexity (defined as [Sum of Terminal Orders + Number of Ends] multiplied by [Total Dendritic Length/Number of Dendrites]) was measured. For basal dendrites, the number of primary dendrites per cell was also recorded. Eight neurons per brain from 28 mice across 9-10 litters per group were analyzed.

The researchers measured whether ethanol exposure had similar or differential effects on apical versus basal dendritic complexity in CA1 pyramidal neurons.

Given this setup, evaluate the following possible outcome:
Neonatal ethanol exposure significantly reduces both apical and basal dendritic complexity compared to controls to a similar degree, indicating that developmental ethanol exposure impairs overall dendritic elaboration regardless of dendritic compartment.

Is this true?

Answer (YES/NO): NO